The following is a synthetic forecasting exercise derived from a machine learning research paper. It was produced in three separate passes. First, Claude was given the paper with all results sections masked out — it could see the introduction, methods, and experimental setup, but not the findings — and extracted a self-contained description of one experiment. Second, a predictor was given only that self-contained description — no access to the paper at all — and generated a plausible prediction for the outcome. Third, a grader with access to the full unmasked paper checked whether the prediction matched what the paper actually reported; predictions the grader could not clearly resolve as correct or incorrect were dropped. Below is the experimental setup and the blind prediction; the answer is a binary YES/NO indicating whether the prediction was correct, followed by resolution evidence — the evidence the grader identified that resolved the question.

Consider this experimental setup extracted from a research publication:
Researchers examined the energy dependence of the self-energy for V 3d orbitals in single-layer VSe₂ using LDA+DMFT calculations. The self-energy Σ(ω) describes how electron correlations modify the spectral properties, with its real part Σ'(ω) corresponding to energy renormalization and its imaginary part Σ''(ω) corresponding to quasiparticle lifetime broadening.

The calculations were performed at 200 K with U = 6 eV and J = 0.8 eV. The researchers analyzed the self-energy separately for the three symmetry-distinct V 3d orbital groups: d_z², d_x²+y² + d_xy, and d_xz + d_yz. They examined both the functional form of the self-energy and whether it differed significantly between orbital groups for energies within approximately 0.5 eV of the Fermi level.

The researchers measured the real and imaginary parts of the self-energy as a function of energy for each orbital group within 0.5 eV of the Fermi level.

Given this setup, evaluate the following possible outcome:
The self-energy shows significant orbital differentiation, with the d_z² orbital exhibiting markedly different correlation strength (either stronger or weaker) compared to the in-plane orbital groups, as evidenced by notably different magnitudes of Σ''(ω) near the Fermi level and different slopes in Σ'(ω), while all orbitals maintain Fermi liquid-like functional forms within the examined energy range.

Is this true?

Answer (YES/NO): NO